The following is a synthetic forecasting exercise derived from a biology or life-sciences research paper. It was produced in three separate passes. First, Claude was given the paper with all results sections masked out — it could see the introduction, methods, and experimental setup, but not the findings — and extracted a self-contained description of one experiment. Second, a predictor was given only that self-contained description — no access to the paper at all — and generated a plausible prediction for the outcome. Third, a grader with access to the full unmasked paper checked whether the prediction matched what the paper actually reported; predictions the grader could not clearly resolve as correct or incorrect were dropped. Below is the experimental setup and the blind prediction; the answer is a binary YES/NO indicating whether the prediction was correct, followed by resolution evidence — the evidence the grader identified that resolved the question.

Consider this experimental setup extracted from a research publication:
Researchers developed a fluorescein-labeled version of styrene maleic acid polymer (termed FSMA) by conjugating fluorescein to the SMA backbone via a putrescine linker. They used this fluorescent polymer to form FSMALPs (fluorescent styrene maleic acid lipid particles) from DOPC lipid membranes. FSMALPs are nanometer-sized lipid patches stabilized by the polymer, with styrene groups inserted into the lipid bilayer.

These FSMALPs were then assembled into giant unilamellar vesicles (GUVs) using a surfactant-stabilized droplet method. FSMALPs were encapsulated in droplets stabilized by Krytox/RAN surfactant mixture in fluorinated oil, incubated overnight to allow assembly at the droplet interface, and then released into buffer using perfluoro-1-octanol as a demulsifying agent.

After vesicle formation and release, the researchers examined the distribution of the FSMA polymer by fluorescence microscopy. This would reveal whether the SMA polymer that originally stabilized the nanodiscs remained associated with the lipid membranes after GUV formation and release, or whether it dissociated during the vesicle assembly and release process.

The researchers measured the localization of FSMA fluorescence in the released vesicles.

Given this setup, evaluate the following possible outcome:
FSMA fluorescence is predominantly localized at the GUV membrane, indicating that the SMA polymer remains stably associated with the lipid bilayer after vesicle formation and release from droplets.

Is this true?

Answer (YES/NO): YES